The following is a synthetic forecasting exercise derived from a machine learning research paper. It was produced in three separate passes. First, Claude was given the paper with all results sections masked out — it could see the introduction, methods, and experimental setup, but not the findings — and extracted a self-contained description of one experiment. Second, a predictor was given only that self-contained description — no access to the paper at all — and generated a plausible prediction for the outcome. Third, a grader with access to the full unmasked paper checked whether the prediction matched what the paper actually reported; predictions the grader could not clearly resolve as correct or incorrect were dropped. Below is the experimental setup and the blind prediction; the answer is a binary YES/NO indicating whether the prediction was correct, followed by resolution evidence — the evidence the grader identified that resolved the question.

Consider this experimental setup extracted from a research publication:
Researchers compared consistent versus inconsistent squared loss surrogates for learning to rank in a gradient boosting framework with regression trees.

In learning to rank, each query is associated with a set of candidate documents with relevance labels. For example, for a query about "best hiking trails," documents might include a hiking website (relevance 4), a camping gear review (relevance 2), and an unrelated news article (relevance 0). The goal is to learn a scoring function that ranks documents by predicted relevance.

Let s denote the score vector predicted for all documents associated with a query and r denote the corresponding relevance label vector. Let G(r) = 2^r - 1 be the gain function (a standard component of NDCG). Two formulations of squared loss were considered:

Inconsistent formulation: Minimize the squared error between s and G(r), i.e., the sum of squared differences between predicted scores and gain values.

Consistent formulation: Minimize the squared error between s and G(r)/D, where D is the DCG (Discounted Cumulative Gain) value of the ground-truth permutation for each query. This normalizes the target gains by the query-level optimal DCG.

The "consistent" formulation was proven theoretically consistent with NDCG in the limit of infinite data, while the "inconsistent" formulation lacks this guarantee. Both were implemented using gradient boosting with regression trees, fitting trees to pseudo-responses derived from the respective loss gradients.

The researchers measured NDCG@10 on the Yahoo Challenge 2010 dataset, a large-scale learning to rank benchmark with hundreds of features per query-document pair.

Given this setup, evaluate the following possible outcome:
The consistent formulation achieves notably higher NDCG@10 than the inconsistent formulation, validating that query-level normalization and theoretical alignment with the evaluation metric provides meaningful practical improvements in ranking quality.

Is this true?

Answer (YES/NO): NO